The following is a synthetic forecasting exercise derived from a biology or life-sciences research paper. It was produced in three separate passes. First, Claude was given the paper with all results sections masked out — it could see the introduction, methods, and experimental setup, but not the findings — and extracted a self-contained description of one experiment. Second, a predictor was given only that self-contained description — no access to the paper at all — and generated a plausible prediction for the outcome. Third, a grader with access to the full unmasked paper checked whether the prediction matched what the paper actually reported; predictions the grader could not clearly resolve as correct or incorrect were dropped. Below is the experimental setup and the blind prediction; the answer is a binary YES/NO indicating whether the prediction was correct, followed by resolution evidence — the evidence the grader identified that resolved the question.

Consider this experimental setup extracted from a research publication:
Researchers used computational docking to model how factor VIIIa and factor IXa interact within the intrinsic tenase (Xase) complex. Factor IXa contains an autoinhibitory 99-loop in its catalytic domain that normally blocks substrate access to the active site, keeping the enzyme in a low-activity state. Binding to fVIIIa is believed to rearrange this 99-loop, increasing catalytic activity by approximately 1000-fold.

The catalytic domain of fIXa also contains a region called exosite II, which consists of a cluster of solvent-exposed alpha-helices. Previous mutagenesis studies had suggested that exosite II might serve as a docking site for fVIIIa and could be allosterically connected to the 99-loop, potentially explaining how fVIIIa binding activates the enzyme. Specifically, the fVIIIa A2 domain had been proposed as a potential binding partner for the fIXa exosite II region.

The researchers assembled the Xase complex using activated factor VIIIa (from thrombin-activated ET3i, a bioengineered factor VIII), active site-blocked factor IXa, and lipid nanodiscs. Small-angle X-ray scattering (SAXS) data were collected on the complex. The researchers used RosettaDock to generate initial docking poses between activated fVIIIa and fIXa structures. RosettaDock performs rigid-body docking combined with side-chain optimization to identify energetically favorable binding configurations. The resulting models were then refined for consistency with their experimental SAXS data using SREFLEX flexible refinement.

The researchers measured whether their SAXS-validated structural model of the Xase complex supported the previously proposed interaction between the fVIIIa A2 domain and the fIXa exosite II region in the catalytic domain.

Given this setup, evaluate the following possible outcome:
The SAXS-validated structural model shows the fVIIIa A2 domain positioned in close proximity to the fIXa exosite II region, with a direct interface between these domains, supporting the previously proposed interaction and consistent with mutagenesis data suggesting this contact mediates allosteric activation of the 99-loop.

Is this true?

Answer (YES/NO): YES